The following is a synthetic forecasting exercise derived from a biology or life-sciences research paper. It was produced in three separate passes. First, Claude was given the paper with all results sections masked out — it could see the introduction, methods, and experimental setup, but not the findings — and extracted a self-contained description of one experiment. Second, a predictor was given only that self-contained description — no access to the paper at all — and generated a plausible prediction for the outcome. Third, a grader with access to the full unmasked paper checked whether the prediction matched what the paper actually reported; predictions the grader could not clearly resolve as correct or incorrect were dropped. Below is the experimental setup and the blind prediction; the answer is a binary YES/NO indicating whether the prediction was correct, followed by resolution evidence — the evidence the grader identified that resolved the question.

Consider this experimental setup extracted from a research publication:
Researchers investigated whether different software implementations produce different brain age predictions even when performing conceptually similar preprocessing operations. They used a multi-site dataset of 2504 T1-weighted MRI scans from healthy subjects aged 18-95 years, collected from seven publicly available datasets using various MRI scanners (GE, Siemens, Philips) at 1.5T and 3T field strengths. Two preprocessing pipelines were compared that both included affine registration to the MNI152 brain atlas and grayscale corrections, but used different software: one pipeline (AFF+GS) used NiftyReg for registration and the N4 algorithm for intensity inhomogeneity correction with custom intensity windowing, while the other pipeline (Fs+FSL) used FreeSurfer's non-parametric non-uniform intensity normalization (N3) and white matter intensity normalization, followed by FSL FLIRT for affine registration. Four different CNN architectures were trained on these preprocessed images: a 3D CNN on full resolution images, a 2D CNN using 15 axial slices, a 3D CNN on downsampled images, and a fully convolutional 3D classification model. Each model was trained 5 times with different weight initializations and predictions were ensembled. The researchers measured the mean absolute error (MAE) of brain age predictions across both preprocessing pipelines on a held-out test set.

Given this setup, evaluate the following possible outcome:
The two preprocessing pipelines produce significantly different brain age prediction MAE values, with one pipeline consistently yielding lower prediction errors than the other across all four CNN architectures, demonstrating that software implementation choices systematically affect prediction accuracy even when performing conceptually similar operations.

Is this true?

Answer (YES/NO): NO